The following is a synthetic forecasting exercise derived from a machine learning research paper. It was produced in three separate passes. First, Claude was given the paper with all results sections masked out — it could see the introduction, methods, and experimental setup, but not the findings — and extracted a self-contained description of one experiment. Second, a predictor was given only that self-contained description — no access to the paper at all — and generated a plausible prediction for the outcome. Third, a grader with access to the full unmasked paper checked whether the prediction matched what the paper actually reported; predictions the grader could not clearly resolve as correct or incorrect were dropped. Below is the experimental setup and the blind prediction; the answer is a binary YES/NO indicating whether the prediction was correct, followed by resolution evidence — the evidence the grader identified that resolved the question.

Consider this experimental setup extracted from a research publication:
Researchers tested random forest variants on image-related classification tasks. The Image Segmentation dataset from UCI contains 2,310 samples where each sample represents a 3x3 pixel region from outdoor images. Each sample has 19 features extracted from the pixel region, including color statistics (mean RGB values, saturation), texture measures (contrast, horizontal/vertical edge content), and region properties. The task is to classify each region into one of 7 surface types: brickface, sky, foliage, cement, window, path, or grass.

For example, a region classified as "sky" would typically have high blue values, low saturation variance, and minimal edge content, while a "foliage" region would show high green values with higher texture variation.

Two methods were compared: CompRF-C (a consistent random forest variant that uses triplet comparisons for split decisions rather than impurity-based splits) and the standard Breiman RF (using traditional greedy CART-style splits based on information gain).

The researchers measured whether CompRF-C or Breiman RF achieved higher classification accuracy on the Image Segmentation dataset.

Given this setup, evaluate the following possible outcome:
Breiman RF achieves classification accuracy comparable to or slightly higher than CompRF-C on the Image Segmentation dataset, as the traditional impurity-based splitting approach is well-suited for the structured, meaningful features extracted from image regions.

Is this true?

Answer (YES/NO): NO